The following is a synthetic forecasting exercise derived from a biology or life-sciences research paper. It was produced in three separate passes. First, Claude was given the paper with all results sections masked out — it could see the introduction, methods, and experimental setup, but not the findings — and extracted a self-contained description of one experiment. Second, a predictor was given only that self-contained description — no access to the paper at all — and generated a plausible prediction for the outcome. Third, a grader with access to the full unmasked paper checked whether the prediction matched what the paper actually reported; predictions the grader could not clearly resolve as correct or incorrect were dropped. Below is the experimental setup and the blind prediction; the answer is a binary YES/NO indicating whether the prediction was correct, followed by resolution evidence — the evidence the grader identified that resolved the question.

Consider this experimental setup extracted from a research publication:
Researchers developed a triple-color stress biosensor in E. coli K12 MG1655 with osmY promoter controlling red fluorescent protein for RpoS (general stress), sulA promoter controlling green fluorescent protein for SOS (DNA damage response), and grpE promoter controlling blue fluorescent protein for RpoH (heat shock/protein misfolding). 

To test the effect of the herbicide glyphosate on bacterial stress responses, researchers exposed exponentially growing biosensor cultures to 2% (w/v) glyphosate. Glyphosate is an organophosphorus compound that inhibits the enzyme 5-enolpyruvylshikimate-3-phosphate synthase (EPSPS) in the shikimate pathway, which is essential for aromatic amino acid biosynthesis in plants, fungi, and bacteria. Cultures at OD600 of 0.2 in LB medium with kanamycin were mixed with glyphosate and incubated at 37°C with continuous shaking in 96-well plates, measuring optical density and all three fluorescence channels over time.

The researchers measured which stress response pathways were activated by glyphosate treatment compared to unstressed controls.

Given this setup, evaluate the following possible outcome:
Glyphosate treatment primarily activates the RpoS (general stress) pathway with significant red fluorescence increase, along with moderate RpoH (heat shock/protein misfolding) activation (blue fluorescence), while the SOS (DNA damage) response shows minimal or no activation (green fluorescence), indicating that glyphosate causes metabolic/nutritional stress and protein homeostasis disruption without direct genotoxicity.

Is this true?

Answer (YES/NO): NO